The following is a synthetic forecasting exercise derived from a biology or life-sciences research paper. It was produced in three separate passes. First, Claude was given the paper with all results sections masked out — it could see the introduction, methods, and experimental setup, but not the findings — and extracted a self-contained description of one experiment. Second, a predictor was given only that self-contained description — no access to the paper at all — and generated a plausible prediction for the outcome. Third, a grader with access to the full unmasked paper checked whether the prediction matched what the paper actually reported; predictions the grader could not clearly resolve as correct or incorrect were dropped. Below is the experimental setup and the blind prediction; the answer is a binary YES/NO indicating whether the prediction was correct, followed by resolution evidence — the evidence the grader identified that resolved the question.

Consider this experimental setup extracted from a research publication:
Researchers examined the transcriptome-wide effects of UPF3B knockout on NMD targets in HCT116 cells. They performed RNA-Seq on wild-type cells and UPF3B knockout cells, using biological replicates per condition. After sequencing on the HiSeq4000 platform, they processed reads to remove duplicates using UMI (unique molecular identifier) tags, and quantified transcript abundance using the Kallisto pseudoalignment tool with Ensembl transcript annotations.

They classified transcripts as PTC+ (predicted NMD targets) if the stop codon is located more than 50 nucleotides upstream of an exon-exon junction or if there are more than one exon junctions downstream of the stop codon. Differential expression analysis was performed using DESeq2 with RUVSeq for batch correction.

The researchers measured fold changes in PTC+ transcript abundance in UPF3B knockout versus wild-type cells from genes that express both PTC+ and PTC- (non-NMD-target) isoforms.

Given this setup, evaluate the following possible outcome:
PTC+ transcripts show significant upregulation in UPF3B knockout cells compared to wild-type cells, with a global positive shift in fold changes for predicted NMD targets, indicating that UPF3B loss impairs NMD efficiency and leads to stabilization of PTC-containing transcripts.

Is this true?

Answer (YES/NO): YES